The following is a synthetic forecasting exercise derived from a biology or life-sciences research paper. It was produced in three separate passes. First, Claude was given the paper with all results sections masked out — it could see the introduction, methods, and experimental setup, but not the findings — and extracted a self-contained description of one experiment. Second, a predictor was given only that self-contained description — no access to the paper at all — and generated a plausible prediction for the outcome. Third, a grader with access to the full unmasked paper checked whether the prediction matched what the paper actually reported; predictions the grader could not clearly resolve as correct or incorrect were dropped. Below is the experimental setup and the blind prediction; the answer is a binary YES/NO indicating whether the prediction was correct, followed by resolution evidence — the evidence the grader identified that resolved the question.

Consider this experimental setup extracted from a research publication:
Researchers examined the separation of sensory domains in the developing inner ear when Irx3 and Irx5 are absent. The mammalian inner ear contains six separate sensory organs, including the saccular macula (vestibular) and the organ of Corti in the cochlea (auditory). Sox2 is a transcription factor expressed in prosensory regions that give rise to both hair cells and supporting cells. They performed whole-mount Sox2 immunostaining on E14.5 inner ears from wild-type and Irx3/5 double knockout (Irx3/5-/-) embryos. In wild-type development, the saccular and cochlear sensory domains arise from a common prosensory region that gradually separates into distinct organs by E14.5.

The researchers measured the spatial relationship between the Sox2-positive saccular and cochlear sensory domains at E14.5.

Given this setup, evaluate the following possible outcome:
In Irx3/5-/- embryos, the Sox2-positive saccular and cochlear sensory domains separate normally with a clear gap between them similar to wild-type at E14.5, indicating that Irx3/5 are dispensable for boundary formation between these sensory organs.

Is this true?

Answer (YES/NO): NO